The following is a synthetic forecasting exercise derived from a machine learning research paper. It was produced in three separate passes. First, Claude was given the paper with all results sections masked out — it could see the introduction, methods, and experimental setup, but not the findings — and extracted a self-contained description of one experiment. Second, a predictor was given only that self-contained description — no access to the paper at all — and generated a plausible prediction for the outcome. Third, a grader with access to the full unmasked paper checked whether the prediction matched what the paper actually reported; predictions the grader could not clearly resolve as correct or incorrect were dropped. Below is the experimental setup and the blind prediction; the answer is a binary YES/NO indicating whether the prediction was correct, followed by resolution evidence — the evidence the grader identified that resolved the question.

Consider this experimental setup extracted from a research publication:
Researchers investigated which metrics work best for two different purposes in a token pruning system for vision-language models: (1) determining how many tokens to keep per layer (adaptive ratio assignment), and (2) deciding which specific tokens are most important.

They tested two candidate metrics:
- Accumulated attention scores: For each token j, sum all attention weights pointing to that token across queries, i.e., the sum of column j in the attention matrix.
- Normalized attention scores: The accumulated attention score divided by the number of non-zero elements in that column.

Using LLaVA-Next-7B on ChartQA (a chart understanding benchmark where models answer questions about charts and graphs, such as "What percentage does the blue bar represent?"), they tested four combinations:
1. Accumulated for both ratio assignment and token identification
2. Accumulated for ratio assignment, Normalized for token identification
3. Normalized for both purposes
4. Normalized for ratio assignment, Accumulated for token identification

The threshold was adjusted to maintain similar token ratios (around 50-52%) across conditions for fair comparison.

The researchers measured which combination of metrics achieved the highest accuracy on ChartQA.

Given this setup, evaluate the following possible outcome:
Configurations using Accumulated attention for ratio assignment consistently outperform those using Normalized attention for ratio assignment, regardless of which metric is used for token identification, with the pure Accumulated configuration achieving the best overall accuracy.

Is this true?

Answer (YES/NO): NO